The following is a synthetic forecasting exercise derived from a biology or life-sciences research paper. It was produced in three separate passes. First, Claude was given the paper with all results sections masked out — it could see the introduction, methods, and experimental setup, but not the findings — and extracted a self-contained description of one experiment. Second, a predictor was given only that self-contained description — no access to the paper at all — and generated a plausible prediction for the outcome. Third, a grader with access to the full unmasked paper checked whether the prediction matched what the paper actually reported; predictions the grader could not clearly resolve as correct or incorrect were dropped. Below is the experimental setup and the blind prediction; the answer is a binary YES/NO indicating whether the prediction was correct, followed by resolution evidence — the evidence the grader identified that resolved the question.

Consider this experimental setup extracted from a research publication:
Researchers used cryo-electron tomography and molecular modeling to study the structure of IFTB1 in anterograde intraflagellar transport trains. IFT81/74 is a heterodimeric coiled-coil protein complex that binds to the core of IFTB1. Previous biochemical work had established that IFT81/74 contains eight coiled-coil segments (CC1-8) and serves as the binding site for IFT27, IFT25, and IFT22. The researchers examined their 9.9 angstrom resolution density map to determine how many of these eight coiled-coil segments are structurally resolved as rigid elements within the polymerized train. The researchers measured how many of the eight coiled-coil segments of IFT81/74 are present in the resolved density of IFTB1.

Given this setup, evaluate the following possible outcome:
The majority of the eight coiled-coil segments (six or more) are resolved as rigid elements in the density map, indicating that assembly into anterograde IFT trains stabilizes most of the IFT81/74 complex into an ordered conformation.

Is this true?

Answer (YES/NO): NO